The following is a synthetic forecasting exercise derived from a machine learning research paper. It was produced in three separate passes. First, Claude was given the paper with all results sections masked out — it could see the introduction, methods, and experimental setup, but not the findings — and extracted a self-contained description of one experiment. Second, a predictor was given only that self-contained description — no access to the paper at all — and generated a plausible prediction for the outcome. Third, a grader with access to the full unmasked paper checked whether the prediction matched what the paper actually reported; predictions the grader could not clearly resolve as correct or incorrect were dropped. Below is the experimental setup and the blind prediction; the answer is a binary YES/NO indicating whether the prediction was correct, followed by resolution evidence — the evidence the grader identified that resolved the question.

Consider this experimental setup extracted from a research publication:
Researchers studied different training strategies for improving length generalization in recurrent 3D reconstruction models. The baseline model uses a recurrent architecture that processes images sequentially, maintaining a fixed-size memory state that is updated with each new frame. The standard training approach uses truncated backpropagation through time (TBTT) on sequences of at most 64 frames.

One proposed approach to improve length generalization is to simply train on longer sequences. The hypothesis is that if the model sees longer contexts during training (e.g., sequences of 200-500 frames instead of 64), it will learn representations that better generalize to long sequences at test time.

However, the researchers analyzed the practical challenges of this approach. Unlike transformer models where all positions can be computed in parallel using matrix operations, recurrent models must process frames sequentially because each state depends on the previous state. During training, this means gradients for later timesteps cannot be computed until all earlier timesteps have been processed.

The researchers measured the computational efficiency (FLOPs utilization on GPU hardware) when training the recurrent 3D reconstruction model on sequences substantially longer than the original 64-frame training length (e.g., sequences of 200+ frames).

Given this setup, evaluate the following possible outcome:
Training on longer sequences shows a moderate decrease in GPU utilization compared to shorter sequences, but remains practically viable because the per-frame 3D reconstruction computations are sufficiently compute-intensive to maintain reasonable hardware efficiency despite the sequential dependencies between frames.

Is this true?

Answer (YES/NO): NO